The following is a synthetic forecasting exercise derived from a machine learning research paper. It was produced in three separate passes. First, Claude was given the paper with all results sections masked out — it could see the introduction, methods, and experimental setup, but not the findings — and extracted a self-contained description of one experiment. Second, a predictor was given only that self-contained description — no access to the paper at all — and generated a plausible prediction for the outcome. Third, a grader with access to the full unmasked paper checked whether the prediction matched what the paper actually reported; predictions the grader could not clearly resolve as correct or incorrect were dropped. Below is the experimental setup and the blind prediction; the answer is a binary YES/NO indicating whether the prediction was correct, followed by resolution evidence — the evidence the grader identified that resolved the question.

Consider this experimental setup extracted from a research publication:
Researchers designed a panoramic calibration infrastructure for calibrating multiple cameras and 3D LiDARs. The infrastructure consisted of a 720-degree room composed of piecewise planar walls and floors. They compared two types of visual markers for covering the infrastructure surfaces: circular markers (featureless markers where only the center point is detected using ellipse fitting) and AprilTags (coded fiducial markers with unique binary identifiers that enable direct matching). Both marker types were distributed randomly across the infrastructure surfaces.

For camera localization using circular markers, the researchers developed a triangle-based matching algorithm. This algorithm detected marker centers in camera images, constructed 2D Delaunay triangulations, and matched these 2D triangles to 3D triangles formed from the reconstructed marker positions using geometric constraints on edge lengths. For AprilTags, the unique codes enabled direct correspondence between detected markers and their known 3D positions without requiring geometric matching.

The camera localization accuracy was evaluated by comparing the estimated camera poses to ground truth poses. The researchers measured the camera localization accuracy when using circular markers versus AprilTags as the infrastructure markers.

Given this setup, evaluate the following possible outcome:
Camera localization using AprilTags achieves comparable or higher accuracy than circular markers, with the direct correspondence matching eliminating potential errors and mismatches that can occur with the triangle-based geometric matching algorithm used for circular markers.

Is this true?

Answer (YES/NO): NO